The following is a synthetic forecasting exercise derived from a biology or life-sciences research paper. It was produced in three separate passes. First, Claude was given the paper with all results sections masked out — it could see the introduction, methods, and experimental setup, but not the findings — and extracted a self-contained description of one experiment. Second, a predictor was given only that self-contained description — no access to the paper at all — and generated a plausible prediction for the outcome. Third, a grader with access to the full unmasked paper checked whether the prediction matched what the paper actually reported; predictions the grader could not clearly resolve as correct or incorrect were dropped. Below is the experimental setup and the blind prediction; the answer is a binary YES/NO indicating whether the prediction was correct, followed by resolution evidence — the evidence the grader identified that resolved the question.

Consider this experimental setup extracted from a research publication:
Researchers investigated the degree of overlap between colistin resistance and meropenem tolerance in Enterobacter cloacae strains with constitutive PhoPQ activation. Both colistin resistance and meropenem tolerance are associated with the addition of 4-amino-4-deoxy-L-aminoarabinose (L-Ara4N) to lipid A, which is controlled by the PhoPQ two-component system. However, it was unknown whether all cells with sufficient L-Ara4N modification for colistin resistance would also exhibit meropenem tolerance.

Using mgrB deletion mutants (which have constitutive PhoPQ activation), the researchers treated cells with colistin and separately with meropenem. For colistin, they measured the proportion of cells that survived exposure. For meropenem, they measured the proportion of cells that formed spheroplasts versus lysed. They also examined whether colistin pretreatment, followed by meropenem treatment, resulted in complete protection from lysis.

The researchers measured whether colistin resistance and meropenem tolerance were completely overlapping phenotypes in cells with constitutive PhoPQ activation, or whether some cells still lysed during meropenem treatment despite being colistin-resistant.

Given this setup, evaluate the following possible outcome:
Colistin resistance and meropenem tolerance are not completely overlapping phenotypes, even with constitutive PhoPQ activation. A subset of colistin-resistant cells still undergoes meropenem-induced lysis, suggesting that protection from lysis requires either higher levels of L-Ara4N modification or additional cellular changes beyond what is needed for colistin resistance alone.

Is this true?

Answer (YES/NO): YES